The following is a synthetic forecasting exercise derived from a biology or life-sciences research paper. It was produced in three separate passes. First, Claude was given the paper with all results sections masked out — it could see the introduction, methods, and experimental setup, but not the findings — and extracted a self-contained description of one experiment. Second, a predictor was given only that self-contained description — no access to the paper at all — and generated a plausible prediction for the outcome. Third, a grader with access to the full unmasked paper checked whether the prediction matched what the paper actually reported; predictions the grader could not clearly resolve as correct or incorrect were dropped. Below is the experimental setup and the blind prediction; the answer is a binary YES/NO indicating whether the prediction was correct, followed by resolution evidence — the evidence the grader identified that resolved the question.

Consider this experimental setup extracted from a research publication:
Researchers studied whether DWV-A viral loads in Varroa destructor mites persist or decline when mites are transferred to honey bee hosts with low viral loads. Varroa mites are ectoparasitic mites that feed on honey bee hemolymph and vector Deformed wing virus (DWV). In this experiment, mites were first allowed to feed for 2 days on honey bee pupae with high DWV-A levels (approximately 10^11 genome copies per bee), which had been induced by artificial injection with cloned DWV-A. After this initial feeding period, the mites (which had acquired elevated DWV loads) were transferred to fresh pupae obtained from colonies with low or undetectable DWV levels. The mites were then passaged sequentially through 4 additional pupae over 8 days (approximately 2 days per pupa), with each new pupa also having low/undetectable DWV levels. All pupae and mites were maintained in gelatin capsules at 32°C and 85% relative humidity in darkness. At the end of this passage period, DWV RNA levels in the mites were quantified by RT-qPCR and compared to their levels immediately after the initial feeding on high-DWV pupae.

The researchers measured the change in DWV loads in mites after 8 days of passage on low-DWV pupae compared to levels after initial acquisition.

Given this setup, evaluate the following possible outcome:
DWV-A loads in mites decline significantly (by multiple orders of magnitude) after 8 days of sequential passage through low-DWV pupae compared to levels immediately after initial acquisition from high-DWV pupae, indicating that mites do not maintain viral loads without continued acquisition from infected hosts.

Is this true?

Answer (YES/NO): NO